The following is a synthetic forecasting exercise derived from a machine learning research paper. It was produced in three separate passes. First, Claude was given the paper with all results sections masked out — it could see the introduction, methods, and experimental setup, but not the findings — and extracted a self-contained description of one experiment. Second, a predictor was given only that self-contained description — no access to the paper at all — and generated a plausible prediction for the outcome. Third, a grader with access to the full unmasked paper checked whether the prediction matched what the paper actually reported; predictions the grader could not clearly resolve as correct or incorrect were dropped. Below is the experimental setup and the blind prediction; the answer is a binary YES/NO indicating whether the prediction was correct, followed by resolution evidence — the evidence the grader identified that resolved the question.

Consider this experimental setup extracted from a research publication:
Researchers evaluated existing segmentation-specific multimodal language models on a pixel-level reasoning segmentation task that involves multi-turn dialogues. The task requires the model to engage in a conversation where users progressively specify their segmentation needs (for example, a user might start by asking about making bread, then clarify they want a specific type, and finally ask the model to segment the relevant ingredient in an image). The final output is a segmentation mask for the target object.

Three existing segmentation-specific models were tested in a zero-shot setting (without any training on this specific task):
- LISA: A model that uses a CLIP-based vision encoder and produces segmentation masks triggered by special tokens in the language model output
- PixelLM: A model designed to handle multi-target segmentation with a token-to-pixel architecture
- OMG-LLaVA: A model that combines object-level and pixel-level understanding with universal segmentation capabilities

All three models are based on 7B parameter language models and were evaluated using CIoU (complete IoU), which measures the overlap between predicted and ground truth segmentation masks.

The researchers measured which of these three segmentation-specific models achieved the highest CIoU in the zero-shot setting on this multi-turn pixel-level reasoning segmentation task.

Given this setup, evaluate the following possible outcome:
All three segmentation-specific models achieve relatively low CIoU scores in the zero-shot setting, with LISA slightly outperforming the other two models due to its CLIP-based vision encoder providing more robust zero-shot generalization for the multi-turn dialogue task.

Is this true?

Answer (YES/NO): YES